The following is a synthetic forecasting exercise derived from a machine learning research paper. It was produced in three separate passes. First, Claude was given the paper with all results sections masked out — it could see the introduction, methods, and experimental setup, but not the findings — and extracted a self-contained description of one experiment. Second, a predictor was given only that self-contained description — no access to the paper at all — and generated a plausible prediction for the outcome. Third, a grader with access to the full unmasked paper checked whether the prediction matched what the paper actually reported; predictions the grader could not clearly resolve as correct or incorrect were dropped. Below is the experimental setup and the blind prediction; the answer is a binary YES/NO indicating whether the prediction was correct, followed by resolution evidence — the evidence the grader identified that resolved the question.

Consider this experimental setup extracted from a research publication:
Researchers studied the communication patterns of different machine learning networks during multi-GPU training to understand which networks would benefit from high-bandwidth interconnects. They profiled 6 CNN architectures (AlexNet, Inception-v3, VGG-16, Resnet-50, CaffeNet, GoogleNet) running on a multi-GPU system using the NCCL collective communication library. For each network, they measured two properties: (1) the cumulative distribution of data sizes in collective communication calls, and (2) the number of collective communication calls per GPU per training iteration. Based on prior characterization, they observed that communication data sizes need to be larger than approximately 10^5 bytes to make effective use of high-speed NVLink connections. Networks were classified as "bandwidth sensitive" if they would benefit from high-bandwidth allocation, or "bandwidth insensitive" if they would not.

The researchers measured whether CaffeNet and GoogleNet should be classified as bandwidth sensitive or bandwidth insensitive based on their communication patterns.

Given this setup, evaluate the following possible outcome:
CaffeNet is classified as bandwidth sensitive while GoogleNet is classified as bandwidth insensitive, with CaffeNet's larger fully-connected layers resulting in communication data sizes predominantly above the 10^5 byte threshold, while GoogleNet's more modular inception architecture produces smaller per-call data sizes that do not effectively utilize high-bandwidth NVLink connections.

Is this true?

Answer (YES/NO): NO